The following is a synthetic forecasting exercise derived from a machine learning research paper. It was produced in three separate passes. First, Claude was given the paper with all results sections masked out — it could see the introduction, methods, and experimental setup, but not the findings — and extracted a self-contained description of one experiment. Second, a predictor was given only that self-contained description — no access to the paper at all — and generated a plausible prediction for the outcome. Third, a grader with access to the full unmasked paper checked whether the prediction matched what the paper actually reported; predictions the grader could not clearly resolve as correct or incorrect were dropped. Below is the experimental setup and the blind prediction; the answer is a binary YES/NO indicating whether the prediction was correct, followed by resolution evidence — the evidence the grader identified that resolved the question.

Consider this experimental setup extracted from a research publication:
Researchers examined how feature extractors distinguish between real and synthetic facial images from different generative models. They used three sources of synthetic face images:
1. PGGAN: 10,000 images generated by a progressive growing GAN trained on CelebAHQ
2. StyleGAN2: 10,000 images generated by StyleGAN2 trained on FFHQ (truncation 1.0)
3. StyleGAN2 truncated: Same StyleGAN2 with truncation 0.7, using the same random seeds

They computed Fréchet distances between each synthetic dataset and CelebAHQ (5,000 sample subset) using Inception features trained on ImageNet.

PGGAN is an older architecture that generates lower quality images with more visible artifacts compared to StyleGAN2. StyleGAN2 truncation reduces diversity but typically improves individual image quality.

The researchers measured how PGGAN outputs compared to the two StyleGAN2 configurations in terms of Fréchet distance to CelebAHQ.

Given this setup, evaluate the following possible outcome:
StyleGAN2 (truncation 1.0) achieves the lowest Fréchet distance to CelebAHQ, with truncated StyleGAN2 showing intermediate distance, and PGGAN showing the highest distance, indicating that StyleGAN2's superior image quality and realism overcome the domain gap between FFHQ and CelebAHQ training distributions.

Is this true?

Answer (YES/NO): NO